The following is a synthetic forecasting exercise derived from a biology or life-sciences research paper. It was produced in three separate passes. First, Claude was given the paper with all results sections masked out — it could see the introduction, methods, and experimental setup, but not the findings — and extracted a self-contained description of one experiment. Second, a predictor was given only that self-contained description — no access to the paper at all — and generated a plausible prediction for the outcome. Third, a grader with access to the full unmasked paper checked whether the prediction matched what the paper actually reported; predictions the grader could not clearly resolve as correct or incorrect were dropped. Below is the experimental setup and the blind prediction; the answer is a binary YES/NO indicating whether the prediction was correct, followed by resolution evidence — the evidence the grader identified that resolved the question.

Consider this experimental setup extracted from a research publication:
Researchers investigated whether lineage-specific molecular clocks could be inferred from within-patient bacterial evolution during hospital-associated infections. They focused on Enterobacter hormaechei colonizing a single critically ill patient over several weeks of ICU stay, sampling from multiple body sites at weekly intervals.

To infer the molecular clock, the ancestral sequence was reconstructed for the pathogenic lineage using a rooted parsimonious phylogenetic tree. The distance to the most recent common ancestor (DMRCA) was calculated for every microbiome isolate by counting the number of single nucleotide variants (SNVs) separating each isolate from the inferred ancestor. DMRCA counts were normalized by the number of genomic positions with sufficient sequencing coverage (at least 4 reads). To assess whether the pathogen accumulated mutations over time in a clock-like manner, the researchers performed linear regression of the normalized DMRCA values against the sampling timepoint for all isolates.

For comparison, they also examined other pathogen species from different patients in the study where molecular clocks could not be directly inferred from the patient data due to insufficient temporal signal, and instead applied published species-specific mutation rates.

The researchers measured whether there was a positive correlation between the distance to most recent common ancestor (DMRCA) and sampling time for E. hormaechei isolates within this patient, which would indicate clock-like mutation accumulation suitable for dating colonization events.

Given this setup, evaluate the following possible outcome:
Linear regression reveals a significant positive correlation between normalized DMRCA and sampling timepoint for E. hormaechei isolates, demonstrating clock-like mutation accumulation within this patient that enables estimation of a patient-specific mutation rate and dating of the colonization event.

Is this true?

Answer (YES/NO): YES